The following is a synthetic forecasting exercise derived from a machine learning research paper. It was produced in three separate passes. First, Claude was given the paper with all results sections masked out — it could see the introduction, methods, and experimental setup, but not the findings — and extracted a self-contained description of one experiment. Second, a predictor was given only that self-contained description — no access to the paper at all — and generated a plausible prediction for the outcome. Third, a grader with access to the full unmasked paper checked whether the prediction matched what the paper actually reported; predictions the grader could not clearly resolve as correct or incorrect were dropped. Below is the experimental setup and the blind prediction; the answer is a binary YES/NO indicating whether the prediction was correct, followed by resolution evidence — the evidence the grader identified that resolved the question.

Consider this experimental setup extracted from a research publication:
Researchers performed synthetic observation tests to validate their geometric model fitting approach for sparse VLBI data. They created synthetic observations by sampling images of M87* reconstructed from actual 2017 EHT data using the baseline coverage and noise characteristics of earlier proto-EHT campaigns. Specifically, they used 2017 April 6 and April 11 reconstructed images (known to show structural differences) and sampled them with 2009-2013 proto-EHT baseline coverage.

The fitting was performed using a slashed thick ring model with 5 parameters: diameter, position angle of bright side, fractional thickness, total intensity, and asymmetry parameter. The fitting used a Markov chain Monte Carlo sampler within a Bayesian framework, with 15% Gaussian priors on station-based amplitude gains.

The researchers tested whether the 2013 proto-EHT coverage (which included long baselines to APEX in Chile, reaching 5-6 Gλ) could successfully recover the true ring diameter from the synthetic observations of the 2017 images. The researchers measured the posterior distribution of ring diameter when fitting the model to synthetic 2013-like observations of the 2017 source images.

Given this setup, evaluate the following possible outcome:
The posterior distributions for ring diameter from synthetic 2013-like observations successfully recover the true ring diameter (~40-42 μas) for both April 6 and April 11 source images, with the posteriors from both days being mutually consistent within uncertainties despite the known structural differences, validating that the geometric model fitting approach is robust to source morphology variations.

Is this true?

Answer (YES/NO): NO